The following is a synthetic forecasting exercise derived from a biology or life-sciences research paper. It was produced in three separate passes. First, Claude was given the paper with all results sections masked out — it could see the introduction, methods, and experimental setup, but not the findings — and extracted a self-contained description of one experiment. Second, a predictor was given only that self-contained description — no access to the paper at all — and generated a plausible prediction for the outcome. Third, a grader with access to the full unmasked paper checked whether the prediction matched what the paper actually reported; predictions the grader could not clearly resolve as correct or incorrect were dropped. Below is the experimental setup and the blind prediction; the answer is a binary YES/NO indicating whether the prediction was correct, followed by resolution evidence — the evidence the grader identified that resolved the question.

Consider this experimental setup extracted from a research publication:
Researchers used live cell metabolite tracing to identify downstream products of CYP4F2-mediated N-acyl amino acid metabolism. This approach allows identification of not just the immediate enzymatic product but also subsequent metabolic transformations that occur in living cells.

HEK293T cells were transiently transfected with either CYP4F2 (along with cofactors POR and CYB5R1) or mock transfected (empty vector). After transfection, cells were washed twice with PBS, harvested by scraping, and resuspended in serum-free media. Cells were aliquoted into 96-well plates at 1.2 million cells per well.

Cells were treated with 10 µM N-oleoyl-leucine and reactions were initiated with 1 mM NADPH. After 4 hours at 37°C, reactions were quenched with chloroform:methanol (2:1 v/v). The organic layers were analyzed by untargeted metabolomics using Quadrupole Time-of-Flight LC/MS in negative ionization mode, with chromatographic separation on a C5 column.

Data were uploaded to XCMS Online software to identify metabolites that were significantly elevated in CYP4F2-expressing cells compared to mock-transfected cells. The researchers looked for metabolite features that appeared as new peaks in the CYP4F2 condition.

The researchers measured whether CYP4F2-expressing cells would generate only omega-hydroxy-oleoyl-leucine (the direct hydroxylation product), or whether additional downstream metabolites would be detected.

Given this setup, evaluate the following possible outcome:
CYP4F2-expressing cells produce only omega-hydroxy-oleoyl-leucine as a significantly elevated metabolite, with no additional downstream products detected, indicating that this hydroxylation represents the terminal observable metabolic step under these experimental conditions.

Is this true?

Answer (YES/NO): NO